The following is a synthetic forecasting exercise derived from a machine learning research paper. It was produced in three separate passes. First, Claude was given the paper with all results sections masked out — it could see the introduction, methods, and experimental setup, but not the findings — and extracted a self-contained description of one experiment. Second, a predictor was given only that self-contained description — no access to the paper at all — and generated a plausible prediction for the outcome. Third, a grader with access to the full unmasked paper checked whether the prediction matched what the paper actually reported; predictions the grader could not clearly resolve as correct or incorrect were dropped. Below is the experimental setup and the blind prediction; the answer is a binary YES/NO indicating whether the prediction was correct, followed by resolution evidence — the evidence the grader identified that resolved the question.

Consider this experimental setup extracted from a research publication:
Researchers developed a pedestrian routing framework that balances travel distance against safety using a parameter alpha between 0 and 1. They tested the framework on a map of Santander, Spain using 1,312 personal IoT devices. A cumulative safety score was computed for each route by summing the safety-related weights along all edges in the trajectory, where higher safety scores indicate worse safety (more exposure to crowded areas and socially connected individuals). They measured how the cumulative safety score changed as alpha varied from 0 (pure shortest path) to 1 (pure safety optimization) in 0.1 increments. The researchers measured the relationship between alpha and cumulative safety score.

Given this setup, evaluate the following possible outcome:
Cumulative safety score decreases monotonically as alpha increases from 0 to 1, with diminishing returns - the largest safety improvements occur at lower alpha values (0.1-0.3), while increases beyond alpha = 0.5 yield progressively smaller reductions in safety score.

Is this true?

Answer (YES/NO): NO